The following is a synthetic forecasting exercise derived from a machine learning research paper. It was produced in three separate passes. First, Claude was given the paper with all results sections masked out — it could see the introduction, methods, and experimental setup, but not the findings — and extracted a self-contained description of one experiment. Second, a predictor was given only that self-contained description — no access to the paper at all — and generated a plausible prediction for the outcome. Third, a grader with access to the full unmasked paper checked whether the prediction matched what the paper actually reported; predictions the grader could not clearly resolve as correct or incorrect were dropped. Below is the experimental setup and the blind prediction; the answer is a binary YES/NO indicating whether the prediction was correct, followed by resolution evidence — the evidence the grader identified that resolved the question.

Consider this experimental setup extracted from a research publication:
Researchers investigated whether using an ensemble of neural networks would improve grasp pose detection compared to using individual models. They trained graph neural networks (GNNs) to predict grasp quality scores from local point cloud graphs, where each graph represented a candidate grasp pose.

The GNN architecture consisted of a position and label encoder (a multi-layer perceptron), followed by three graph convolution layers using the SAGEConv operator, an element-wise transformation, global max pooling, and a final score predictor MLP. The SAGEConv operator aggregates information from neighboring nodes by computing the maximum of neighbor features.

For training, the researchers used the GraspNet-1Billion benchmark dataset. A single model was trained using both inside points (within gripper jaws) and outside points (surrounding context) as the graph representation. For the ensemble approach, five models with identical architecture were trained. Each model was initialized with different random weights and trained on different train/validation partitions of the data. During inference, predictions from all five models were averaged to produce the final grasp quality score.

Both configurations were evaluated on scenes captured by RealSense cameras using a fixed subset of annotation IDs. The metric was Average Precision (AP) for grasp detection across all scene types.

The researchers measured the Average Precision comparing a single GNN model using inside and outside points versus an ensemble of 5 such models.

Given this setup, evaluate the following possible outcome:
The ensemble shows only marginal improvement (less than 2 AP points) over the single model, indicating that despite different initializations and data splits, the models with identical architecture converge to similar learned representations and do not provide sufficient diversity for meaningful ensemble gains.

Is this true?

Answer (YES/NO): NO